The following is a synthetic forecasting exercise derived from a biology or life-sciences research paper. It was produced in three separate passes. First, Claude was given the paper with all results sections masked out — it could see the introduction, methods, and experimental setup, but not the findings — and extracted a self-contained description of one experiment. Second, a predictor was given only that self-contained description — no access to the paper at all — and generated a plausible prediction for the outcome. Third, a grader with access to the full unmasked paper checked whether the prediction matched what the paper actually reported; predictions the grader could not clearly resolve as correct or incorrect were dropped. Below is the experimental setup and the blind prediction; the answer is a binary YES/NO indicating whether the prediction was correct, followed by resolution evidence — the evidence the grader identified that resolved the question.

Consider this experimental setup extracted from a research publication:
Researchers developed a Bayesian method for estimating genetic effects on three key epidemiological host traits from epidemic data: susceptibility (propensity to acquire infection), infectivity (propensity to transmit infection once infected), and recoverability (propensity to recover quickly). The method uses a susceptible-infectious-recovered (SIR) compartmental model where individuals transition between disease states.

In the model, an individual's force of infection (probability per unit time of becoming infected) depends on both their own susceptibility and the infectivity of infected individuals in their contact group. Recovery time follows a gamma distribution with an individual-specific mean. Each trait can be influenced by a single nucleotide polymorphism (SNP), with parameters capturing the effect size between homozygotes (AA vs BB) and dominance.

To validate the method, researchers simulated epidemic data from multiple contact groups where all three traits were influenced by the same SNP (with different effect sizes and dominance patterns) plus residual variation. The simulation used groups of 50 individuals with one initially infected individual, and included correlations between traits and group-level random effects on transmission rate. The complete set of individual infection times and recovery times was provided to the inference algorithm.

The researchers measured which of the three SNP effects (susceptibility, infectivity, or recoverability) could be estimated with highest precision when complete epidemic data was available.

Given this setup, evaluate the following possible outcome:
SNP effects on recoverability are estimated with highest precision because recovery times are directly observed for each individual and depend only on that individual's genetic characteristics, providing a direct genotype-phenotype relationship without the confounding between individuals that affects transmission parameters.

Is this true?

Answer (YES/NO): YES